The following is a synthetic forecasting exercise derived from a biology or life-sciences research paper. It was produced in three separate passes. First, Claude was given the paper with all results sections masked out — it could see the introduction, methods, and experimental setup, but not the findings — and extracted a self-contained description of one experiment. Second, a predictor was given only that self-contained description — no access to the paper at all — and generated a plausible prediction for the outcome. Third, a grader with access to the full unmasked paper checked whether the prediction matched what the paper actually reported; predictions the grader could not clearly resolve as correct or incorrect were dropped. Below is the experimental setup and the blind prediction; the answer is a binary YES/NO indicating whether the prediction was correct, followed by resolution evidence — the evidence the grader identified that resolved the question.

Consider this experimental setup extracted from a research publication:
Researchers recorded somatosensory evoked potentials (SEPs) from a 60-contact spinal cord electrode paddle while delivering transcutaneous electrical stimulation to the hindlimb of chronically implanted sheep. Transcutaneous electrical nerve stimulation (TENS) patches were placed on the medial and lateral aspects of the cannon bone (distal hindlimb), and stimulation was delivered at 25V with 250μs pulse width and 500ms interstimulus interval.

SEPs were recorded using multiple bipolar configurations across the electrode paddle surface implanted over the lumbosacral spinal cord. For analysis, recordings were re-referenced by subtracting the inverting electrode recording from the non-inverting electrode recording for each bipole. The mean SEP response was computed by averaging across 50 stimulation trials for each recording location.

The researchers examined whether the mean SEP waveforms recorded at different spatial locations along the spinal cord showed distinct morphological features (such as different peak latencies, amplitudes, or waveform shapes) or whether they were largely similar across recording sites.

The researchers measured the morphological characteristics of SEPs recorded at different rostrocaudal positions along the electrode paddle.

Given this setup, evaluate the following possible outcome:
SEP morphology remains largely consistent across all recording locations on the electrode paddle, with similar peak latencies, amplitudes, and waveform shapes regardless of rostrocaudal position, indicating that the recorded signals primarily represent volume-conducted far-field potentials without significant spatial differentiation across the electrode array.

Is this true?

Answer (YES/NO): YES